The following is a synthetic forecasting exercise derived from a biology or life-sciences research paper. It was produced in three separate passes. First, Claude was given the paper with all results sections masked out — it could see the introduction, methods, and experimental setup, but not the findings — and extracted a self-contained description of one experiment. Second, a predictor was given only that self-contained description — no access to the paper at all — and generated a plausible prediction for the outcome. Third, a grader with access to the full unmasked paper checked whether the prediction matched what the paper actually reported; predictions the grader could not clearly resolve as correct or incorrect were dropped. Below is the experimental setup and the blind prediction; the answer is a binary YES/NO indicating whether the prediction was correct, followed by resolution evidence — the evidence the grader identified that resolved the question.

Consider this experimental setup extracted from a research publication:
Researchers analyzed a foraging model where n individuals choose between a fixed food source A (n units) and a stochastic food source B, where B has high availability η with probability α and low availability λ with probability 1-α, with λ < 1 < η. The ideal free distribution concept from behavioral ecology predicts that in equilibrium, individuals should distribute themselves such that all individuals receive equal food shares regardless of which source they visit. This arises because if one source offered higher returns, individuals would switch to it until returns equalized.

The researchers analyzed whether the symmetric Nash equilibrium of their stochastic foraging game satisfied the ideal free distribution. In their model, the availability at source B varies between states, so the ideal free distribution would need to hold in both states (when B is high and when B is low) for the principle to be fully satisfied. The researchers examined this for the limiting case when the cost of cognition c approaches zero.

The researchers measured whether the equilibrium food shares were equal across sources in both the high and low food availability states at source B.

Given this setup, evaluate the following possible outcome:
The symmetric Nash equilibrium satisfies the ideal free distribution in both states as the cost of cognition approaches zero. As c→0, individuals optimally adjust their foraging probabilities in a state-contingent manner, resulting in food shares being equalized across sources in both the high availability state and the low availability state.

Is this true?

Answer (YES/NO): YES